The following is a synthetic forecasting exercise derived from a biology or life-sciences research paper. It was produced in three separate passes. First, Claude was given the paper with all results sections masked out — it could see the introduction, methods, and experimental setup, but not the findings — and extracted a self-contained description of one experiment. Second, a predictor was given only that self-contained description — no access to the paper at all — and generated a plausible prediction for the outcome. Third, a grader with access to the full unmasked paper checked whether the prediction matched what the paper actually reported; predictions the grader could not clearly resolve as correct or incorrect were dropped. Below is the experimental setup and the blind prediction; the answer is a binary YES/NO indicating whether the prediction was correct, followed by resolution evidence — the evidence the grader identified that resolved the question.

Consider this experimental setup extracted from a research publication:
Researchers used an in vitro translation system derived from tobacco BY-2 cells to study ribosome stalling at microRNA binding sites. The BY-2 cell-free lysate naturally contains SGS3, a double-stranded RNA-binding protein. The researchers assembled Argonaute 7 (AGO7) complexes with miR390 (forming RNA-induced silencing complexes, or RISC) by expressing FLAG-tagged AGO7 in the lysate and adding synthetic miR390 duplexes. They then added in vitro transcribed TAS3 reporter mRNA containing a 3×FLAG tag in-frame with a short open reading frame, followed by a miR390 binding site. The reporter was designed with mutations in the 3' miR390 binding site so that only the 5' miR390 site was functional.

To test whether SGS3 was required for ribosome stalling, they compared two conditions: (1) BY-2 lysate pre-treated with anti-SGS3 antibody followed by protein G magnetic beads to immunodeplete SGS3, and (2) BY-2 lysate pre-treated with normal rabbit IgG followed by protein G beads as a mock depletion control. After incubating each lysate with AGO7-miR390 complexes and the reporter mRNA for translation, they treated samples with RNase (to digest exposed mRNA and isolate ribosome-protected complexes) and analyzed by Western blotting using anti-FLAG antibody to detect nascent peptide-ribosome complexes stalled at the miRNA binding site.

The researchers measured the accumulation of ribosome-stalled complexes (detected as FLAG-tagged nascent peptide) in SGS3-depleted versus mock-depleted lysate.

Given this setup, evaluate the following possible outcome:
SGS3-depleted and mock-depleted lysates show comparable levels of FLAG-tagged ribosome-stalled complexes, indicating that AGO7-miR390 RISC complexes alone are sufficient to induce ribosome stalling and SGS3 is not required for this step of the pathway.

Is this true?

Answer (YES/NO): NO